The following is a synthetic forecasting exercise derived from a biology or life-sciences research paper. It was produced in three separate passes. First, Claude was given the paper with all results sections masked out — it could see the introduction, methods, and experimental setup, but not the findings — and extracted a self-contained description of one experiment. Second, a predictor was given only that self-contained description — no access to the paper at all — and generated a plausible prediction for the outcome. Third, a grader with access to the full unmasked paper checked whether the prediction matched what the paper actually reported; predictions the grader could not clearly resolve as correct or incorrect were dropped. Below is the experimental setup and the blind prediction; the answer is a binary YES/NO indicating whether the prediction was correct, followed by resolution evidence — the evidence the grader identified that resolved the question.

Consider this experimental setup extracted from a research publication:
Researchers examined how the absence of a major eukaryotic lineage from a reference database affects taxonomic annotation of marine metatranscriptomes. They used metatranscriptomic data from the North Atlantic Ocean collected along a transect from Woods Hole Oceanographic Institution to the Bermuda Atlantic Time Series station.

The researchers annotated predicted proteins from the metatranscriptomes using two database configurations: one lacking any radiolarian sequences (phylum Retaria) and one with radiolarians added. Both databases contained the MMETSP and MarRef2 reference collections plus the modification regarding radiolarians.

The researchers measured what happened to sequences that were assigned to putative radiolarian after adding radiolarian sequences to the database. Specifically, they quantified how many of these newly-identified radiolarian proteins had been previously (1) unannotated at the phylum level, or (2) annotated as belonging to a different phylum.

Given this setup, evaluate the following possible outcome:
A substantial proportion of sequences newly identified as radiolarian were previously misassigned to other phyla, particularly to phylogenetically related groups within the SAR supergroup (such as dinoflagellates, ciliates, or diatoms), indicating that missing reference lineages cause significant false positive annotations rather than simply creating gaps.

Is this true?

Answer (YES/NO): YES